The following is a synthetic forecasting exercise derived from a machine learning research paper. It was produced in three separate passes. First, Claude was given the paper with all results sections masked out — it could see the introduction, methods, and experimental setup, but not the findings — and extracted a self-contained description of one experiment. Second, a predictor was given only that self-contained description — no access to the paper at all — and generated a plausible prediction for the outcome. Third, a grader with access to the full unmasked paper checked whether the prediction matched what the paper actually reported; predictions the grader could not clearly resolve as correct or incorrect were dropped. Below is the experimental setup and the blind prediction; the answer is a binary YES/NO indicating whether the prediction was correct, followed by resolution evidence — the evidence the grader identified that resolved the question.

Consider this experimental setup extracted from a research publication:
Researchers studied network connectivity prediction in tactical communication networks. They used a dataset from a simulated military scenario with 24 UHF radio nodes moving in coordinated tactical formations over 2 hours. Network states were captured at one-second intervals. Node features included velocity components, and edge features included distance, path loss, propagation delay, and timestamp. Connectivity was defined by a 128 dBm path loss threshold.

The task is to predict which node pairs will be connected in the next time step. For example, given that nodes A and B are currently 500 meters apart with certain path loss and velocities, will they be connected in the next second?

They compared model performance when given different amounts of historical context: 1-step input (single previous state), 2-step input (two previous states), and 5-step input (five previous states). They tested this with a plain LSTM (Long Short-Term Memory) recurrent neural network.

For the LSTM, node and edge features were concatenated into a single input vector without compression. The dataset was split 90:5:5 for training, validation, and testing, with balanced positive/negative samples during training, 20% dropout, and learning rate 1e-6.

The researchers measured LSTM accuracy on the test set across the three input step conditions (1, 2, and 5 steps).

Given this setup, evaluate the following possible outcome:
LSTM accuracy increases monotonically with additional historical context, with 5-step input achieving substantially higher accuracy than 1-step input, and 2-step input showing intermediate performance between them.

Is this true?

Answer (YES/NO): YES